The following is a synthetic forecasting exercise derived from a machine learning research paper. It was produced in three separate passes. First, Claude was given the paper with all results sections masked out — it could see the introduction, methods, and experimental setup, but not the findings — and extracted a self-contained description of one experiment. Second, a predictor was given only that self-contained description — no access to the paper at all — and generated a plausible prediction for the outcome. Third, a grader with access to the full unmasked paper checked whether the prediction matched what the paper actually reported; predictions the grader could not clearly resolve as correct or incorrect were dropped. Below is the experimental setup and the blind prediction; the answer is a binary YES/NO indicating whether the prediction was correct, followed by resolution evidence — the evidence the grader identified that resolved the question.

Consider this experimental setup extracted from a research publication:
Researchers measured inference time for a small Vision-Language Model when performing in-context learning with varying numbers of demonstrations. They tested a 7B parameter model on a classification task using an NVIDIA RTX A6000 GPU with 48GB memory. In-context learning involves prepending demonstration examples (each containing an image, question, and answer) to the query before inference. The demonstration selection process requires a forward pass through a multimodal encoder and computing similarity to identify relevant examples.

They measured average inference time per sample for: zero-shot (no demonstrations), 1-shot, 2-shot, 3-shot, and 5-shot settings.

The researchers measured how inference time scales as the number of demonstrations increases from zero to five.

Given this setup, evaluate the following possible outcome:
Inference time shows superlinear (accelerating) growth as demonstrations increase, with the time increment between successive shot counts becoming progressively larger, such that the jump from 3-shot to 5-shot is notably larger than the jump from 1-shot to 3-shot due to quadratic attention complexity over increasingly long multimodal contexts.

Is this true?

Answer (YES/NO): NO